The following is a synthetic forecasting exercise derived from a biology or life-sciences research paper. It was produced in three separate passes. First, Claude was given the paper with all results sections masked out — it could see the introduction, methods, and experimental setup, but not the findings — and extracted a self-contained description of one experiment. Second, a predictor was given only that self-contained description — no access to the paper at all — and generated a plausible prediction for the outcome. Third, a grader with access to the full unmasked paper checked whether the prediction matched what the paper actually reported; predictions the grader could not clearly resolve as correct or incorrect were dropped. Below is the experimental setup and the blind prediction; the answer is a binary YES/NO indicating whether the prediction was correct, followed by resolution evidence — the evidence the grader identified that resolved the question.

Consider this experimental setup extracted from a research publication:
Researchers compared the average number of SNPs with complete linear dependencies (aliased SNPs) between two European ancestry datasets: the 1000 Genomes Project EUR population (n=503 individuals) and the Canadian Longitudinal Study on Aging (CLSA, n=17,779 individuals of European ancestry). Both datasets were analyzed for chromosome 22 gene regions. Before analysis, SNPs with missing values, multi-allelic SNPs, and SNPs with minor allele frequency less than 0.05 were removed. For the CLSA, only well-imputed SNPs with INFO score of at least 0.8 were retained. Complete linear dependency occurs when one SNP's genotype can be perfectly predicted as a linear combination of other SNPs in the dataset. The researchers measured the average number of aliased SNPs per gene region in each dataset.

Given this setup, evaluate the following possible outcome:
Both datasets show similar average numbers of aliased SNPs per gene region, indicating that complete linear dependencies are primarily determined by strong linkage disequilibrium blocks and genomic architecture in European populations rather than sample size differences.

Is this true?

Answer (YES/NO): NO